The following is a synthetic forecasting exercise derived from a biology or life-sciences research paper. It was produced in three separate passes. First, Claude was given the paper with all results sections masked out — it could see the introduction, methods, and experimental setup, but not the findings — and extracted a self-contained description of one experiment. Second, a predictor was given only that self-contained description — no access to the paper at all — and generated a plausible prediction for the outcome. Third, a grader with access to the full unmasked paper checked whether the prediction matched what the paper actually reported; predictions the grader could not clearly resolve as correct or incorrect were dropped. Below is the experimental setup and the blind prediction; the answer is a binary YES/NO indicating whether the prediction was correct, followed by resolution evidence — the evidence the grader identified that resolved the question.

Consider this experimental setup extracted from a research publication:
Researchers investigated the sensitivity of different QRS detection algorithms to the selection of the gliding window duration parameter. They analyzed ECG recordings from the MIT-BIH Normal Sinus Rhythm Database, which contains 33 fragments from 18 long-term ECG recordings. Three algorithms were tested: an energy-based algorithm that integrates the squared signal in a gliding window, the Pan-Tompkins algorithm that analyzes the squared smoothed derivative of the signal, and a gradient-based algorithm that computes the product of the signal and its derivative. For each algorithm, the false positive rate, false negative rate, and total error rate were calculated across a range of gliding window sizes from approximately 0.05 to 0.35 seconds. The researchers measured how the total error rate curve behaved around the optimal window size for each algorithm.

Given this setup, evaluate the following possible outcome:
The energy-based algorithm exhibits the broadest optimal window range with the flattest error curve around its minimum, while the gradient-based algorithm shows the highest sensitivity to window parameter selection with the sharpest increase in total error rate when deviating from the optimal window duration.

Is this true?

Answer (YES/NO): NO